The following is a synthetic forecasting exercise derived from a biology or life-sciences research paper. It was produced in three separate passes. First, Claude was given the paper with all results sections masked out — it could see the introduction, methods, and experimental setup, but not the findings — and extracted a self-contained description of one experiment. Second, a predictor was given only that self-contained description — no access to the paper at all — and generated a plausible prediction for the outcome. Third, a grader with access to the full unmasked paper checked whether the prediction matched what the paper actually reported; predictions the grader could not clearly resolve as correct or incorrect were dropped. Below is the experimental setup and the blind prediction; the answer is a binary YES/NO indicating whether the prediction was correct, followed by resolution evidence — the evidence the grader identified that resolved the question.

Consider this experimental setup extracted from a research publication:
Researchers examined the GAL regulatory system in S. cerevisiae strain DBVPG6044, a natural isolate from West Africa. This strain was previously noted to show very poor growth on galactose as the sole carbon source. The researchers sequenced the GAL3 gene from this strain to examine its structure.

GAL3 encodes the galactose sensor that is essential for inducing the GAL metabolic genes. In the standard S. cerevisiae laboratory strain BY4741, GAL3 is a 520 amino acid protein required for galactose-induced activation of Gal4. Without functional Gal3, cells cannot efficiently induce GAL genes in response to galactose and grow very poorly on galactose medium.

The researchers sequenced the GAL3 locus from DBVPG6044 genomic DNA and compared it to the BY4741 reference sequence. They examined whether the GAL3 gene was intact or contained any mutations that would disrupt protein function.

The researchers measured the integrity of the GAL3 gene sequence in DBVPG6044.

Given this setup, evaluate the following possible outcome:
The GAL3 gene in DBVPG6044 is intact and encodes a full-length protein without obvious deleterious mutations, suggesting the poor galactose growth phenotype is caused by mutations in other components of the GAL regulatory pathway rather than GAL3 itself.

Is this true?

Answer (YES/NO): NO